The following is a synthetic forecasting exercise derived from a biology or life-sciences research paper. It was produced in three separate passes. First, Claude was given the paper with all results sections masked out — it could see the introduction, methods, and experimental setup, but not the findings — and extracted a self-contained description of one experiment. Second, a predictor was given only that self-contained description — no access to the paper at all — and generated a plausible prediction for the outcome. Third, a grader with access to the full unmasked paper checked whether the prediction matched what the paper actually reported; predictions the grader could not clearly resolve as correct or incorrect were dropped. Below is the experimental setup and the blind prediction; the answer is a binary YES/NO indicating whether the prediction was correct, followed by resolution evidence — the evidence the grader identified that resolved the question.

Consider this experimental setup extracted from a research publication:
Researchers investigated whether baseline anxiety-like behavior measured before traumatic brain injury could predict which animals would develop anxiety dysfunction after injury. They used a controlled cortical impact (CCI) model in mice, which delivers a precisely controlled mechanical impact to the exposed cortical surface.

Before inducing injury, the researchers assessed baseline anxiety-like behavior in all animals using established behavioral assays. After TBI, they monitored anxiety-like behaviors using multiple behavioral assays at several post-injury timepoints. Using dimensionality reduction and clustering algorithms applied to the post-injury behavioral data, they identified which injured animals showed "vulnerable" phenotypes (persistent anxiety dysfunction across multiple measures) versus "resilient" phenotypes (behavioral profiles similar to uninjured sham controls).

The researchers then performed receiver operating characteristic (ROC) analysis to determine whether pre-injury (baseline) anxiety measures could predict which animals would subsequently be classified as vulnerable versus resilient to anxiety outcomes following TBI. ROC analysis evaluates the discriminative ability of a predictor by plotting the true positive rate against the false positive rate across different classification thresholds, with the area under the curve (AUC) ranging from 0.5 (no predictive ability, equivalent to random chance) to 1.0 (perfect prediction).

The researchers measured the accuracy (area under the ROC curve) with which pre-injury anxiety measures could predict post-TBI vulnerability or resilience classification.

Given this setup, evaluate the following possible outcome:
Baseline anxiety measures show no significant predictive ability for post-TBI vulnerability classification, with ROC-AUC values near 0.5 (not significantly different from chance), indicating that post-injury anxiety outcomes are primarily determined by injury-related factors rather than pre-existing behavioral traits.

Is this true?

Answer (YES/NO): NO